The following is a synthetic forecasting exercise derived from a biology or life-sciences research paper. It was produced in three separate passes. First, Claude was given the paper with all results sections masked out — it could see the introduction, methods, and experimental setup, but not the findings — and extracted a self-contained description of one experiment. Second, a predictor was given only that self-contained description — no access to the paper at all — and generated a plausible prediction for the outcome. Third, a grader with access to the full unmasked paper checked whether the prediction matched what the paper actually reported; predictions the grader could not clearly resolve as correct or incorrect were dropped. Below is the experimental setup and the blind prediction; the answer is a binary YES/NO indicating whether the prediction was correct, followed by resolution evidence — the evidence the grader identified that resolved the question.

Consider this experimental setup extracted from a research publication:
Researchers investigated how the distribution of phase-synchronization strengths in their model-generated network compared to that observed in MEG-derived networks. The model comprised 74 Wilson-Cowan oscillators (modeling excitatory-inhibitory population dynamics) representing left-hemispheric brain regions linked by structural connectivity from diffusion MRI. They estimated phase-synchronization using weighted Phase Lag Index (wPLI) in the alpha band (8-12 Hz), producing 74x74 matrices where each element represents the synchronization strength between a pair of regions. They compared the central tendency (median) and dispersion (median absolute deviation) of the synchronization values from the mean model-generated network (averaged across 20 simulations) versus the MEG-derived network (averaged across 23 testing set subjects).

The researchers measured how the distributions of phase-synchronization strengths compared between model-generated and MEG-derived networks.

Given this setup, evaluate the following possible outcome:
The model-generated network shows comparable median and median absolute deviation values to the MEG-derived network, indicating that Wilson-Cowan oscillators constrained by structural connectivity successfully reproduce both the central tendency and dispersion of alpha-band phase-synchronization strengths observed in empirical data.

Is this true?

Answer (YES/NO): YES